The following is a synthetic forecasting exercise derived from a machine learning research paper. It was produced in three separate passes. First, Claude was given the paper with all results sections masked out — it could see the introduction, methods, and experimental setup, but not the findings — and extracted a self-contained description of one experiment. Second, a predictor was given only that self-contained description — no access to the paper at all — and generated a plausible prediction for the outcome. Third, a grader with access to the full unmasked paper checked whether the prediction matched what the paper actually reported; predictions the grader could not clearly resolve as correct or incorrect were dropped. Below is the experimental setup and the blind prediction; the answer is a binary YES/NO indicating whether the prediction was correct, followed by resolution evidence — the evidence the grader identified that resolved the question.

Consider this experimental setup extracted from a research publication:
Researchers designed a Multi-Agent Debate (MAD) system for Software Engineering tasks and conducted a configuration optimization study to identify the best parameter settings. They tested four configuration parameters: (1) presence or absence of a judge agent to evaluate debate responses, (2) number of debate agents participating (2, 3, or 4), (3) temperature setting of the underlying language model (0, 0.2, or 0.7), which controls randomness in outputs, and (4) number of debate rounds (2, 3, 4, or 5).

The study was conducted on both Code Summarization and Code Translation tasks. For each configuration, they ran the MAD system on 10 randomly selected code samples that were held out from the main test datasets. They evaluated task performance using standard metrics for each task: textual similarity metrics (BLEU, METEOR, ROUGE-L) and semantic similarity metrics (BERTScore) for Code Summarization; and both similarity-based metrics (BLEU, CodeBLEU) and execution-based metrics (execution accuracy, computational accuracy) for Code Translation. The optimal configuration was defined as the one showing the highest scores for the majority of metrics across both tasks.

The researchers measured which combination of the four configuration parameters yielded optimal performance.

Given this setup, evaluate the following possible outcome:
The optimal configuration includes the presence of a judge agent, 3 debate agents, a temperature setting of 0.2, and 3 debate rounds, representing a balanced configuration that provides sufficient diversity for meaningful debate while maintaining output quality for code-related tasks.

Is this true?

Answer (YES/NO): NO